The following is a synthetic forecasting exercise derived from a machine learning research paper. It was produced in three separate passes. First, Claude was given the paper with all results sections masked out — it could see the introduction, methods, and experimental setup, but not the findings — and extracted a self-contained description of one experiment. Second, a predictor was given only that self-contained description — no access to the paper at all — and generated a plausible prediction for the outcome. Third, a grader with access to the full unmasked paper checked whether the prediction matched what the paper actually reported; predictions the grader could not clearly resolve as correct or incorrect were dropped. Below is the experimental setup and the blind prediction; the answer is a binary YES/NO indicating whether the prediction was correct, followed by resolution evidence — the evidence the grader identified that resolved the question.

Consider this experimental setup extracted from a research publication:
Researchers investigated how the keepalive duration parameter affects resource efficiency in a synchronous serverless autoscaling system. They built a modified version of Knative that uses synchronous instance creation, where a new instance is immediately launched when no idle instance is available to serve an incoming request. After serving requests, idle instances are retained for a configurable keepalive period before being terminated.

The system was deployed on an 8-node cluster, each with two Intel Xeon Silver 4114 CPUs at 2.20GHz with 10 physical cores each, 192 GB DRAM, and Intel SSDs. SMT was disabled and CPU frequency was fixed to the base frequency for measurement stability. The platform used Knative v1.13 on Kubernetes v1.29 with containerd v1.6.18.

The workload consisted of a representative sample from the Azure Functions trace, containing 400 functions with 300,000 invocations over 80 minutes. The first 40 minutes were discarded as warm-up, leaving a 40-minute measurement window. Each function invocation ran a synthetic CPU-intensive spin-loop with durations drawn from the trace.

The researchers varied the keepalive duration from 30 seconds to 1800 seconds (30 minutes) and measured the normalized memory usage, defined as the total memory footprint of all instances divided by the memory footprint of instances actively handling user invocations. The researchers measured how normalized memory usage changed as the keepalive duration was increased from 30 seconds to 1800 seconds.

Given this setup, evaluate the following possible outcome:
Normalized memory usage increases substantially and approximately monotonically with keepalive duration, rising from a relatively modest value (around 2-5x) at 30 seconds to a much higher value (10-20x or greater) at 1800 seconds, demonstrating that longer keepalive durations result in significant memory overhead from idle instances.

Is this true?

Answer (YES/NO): NO